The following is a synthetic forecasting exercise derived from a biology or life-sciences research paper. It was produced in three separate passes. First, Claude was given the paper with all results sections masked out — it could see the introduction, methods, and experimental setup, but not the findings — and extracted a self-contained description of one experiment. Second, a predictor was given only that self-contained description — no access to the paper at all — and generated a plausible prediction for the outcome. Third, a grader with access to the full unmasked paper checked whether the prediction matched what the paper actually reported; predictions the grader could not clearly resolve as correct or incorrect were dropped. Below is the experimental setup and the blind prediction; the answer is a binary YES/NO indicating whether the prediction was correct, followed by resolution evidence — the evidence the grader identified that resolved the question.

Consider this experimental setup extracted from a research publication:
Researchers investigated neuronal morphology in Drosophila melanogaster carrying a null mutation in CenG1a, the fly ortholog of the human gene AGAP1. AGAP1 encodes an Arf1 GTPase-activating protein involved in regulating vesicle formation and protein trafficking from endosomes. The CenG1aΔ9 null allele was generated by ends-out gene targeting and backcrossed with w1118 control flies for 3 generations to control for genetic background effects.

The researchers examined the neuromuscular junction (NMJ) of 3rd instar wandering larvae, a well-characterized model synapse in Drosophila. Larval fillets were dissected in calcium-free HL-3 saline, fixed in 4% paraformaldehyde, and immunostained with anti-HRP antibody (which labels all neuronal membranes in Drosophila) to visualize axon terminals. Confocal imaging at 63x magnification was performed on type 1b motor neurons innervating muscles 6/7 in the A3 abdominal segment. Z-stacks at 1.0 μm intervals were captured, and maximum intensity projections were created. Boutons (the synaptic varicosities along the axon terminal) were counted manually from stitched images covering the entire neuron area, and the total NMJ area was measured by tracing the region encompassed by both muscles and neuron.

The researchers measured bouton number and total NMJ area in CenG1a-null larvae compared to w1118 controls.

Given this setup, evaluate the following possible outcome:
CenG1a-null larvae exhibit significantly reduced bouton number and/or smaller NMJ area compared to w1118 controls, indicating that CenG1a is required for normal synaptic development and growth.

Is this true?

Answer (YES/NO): YES